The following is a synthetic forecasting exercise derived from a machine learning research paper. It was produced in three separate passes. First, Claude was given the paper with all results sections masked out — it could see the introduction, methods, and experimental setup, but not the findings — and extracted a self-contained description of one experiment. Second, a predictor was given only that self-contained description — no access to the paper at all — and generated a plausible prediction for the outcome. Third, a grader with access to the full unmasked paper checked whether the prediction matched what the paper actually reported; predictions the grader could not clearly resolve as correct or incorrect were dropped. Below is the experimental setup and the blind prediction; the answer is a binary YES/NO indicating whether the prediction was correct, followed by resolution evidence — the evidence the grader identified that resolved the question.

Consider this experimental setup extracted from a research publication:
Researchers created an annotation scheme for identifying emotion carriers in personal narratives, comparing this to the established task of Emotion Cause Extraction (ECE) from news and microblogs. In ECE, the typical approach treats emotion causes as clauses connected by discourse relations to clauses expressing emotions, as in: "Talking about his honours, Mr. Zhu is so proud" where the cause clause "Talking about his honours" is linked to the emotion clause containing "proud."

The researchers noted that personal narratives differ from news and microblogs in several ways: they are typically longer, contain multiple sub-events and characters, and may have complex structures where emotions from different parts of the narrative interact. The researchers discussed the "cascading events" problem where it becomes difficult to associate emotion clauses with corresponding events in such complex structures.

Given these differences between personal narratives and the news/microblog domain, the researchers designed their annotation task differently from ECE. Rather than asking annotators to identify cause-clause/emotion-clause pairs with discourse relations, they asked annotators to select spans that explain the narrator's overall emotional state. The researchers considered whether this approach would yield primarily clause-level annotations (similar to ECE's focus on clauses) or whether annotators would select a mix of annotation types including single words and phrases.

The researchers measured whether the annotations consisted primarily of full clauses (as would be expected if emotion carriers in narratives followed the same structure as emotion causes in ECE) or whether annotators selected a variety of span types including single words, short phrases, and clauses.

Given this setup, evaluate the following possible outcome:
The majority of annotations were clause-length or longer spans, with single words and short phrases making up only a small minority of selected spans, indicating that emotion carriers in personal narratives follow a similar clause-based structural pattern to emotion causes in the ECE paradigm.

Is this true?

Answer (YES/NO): NO